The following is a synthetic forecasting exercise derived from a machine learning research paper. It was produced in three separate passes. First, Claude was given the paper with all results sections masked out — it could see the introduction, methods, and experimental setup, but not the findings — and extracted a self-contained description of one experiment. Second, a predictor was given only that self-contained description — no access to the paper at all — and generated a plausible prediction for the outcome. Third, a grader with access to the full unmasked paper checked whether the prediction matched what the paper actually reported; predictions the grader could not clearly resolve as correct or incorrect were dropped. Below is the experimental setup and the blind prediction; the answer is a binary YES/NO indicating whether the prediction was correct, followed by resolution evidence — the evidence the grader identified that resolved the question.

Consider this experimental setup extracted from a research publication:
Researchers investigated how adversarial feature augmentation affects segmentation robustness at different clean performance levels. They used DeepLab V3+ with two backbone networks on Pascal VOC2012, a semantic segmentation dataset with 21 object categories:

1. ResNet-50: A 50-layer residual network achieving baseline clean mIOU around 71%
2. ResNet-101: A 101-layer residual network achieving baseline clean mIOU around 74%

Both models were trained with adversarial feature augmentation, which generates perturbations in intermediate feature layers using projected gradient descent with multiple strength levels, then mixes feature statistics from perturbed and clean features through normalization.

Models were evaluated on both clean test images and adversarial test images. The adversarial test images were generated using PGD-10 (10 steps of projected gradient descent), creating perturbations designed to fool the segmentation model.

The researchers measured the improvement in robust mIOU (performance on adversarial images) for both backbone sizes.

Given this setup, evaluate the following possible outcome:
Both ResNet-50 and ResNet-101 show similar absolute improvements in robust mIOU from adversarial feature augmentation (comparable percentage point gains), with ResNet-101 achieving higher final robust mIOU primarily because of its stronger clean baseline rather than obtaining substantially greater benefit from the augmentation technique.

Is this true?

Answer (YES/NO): NO